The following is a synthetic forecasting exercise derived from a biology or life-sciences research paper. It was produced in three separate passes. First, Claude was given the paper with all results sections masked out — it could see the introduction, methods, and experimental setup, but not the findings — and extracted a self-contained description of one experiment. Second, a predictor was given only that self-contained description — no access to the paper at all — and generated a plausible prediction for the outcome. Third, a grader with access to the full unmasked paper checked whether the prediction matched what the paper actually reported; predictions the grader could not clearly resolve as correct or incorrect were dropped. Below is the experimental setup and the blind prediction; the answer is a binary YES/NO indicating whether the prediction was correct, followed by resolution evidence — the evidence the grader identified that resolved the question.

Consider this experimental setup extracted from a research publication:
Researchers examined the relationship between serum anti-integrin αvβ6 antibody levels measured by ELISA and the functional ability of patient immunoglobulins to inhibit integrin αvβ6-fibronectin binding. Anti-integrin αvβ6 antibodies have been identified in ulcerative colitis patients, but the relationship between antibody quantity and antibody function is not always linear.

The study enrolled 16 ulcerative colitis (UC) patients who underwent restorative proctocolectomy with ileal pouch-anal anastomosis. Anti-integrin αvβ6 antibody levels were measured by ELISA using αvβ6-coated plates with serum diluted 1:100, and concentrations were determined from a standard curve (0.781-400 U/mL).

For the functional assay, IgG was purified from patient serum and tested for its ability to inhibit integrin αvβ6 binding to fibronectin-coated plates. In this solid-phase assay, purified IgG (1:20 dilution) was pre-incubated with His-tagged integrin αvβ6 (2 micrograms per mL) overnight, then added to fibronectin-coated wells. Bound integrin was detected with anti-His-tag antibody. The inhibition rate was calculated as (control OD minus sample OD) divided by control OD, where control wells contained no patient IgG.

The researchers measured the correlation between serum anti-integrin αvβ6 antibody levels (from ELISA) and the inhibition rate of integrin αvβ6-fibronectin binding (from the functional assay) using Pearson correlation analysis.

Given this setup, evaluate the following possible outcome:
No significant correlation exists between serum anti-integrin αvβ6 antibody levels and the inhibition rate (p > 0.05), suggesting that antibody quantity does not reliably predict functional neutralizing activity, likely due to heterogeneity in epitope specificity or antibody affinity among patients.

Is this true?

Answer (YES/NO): NO